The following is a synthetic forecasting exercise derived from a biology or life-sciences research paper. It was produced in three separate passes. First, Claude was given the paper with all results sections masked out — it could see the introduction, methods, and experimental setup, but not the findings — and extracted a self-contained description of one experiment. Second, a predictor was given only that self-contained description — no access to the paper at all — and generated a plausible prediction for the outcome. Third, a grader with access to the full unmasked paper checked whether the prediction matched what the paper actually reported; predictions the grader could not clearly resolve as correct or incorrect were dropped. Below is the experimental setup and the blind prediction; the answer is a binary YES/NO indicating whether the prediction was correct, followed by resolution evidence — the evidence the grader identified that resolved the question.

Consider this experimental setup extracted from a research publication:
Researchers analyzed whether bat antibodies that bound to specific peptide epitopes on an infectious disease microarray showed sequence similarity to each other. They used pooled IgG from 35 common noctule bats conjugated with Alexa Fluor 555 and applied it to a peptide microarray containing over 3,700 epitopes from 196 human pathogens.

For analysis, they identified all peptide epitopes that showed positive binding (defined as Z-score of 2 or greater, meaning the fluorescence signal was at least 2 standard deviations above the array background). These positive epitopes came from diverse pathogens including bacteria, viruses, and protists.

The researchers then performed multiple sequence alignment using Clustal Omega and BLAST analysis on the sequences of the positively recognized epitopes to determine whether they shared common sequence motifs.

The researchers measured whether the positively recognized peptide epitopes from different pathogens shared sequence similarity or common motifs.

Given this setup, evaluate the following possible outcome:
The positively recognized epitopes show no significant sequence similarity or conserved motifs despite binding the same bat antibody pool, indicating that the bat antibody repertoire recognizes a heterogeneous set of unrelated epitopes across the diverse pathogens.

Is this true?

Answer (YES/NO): NO